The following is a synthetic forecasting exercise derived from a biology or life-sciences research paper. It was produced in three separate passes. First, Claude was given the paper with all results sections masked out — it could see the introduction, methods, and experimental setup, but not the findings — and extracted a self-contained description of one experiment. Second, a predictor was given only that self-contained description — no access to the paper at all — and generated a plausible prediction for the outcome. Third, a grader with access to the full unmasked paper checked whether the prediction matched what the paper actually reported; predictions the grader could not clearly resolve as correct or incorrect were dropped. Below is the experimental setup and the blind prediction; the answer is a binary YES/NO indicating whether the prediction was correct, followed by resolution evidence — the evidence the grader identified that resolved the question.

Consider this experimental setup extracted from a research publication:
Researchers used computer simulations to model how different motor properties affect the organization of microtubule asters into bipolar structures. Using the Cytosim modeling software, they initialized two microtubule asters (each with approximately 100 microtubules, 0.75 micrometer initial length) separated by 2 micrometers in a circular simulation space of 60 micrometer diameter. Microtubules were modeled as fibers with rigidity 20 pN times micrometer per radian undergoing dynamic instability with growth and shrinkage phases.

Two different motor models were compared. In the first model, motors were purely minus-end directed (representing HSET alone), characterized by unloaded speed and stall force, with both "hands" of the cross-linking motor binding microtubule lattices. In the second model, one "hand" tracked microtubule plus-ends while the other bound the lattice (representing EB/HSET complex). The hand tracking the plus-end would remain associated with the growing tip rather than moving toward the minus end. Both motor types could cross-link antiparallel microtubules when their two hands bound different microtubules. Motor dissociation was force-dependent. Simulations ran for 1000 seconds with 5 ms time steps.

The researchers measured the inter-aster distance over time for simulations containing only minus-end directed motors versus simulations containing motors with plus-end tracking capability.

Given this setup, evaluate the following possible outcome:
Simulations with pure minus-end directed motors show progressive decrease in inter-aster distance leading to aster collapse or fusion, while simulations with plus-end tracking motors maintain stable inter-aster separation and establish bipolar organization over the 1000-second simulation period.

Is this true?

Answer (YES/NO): YES